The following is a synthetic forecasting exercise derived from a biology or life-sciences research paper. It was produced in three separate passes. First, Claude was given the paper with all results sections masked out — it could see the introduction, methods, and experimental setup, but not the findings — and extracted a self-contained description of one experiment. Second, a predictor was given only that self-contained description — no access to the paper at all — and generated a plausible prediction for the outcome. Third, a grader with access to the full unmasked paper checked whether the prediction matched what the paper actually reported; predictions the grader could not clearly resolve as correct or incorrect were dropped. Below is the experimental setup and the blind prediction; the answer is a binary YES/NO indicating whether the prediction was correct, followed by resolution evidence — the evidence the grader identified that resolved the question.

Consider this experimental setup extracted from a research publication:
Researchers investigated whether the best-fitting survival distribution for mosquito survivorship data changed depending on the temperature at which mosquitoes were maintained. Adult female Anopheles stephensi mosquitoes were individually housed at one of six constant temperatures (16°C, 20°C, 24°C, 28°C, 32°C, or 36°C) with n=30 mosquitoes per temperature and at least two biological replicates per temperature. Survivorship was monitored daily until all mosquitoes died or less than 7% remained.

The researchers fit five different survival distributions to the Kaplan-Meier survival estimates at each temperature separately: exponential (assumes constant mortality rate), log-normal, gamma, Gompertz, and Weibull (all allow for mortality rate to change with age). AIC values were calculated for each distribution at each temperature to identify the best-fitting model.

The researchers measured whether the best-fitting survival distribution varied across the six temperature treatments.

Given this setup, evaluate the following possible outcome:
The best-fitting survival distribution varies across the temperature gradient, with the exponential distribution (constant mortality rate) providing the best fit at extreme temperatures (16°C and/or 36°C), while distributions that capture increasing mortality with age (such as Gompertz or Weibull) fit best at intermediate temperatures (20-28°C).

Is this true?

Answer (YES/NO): NO